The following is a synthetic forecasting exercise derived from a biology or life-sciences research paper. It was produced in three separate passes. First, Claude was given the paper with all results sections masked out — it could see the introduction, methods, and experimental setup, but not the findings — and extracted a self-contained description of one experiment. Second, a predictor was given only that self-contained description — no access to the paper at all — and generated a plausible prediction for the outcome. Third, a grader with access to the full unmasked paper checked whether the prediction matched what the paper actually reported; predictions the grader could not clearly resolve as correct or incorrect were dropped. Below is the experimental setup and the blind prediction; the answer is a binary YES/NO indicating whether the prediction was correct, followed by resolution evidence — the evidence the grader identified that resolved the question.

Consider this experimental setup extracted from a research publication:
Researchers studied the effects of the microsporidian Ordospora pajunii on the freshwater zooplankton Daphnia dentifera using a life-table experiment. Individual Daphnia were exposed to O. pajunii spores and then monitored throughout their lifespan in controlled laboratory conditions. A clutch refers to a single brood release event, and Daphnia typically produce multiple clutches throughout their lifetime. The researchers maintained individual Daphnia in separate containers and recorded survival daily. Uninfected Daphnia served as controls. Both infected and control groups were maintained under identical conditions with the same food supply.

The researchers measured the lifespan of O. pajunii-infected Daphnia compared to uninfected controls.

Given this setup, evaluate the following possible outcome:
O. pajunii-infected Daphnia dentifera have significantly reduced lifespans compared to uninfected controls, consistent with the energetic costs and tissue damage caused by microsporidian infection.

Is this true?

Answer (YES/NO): NO